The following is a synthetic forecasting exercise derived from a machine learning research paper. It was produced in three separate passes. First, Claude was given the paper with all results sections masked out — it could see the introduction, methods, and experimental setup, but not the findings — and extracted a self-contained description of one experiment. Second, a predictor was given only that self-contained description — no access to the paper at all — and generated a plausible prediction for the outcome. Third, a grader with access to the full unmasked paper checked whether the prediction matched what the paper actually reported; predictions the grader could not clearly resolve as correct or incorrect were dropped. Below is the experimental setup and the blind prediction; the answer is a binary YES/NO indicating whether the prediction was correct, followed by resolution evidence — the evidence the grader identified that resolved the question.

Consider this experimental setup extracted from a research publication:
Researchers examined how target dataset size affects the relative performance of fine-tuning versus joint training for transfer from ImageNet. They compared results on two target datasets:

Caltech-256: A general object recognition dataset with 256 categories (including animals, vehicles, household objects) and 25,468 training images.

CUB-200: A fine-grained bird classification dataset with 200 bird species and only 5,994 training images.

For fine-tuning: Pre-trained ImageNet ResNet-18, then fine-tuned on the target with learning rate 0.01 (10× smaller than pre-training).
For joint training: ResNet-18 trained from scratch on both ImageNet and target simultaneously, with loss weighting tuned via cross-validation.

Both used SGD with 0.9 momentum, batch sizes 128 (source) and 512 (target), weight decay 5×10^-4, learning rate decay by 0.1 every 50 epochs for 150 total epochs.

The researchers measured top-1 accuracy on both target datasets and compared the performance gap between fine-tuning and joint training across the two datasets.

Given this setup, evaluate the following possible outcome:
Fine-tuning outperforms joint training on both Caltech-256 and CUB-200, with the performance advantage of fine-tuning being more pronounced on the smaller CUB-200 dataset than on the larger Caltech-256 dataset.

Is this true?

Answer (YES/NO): YES